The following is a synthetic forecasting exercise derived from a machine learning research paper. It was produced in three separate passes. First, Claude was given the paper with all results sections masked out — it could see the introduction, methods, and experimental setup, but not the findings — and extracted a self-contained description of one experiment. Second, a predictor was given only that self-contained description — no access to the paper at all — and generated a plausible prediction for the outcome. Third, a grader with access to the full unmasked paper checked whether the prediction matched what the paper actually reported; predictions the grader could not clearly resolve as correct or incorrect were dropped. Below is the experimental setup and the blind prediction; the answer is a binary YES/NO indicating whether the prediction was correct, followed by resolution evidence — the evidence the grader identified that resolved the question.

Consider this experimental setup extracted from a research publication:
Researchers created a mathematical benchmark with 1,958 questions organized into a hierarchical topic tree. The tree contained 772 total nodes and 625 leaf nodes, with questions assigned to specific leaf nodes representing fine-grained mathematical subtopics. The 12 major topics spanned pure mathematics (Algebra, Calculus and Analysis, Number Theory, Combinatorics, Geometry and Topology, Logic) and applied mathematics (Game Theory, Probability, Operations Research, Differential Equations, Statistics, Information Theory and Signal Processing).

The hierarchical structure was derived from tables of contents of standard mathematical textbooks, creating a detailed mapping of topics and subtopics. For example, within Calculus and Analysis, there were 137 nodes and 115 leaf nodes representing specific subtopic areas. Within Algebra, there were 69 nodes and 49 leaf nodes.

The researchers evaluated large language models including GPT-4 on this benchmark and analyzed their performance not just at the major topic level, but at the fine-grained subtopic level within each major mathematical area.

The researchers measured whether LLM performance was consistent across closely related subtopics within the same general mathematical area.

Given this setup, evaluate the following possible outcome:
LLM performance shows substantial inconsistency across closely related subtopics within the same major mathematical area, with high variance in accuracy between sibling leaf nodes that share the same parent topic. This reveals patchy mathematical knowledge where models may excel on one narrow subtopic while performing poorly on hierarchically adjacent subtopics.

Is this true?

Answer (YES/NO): YES